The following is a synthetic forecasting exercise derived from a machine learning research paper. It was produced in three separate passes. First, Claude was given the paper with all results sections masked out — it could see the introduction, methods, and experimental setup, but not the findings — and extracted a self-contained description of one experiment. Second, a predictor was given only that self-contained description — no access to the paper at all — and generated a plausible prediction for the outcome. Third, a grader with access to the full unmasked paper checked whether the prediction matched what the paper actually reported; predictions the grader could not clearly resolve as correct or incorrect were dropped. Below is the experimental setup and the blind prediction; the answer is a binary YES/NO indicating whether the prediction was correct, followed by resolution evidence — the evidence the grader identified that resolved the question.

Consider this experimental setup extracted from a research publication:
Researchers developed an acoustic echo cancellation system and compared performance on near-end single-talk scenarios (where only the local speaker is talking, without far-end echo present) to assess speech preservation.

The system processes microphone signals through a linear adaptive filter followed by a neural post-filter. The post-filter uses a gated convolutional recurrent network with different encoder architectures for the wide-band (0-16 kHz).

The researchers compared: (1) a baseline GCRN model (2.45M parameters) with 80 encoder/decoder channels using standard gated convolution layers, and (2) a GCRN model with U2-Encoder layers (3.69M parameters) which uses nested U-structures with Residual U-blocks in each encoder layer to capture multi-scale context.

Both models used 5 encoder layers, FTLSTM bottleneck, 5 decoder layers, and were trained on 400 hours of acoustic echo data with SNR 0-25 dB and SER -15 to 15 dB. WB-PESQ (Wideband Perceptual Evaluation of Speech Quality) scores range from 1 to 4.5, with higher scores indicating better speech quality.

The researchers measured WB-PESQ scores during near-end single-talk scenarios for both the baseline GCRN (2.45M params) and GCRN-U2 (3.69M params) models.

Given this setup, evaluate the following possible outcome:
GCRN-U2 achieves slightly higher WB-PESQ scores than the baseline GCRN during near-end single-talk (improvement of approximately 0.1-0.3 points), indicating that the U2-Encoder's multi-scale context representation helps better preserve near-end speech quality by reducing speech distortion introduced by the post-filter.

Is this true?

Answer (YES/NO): YES